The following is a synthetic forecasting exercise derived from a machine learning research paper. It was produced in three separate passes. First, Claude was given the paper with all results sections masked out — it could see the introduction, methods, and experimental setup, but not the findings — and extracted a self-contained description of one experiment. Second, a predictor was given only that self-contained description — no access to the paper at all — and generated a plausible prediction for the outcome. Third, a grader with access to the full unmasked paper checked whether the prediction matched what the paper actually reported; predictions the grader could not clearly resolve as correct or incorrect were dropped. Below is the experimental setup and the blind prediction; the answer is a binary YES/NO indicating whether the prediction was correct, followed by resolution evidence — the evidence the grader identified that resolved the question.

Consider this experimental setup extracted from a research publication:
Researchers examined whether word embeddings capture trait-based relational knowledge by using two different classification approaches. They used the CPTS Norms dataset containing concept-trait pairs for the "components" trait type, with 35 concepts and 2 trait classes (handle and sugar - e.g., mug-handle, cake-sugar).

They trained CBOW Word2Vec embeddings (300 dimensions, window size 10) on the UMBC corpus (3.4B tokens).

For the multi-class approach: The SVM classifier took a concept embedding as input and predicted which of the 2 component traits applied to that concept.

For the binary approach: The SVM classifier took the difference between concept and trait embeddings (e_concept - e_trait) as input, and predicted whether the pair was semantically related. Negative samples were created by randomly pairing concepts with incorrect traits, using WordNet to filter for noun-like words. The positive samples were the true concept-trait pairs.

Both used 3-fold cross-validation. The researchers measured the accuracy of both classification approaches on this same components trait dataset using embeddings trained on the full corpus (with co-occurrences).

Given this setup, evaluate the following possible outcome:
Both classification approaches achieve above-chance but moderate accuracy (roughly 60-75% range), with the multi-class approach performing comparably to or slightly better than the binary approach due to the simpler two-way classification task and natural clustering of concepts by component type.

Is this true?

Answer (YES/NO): NO